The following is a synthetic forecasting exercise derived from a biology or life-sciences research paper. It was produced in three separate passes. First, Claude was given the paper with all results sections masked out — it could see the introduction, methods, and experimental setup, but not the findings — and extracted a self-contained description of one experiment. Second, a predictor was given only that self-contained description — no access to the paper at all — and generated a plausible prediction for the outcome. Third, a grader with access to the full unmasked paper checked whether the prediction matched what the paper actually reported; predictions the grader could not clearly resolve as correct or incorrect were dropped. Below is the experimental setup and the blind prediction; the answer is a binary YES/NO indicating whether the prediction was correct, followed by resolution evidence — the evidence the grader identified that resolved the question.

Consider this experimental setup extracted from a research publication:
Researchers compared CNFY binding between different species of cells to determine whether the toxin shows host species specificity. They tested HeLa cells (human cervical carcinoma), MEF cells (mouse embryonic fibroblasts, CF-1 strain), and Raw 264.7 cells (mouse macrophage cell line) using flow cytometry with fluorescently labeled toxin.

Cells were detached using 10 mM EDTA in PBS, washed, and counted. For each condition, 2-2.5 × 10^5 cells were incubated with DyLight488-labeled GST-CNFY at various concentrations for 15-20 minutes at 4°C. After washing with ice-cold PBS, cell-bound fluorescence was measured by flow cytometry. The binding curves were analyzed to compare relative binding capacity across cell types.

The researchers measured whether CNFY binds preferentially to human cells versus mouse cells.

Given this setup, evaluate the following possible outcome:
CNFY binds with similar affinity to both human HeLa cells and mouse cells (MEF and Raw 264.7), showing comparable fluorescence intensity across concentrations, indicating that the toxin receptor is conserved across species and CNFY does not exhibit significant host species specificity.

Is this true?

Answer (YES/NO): NO